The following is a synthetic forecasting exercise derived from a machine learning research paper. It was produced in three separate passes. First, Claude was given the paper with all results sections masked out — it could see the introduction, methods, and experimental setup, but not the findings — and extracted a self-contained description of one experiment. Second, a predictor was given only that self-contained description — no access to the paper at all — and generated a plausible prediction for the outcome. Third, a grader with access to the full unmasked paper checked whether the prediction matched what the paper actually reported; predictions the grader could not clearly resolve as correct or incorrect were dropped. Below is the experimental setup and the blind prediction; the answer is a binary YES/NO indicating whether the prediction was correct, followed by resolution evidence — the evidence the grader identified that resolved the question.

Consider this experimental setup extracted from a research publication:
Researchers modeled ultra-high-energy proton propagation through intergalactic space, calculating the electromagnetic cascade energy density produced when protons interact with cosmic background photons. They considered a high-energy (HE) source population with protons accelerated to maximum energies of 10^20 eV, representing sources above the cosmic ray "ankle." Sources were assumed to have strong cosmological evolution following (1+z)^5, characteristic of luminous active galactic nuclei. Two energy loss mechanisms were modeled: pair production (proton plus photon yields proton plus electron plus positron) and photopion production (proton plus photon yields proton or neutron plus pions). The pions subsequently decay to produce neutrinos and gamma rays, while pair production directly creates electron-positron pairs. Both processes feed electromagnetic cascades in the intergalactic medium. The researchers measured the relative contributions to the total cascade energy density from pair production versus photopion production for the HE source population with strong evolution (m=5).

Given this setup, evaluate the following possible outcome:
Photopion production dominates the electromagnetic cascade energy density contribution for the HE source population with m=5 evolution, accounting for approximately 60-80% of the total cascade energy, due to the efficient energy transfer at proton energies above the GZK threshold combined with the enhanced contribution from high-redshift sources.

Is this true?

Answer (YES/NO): NO